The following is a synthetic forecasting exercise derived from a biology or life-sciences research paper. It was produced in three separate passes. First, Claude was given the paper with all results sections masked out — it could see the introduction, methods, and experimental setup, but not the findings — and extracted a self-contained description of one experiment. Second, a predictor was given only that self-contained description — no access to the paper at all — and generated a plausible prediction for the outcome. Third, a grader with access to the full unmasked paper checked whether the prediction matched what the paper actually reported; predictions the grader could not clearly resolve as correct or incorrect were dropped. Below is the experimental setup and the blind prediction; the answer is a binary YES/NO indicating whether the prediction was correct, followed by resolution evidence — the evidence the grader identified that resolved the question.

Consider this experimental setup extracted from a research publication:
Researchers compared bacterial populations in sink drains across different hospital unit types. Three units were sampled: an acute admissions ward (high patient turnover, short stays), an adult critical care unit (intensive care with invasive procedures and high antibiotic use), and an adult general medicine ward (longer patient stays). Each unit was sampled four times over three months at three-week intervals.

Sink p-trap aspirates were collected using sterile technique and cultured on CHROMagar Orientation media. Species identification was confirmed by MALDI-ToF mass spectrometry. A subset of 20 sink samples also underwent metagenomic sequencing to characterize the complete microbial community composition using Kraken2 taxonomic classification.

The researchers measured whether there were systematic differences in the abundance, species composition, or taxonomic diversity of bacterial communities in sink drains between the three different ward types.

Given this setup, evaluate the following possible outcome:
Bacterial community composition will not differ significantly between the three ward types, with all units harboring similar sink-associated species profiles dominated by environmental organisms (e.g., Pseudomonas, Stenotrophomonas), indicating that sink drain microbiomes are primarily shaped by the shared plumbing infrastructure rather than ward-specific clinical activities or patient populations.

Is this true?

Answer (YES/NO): NO